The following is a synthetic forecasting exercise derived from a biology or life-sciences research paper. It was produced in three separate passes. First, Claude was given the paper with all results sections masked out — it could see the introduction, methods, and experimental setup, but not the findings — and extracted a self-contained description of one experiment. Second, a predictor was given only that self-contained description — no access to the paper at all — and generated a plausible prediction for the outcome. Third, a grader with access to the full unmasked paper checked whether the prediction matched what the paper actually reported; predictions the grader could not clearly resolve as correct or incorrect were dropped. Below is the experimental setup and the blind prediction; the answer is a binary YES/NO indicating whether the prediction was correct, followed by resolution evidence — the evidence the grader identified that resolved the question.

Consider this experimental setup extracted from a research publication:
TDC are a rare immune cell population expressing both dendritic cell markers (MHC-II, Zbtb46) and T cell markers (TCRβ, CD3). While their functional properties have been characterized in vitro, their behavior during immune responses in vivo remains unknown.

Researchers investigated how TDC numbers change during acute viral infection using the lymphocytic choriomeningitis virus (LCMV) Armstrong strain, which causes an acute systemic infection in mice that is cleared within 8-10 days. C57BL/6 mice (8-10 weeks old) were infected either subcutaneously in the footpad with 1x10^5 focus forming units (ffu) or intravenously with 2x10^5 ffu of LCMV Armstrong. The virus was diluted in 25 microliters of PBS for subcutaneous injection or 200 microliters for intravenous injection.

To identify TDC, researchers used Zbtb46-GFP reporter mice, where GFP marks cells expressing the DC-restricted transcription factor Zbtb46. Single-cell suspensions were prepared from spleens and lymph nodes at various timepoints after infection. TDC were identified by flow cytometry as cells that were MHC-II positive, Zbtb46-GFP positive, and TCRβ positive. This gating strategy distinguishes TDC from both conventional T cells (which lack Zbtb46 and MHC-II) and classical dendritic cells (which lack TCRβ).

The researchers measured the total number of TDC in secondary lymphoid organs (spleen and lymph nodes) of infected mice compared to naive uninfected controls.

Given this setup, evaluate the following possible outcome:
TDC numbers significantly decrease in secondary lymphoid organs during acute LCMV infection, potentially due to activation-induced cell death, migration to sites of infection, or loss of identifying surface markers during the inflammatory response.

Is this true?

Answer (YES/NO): NO